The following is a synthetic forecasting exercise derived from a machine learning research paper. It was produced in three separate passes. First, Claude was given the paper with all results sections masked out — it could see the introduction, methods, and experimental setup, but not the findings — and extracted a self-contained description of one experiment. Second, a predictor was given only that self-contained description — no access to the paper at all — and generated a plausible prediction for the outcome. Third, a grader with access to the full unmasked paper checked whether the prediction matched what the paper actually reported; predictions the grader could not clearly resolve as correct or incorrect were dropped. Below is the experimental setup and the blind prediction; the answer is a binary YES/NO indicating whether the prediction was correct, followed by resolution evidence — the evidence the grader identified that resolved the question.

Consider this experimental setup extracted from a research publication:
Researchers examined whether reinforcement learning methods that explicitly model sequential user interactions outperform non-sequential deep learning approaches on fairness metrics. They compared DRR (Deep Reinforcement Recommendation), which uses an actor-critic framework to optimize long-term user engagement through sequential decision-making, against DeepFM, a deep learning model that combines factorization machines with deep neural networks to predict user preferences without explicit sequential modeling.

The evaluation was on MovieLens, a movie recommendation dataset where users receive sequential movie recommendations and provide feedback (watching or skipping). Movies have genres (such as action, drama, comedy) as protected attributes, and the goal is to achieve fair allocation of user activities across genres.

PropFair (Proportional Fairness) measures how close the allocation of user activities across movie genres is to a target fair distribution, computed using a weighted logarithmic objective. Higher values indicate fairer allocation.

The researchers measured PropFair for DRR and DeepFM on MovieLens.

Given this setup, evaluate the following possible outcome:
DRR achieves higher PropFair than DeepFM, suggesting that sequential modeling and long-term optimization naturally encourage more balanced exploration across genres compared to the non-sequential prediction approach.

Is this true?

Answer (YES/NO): YES